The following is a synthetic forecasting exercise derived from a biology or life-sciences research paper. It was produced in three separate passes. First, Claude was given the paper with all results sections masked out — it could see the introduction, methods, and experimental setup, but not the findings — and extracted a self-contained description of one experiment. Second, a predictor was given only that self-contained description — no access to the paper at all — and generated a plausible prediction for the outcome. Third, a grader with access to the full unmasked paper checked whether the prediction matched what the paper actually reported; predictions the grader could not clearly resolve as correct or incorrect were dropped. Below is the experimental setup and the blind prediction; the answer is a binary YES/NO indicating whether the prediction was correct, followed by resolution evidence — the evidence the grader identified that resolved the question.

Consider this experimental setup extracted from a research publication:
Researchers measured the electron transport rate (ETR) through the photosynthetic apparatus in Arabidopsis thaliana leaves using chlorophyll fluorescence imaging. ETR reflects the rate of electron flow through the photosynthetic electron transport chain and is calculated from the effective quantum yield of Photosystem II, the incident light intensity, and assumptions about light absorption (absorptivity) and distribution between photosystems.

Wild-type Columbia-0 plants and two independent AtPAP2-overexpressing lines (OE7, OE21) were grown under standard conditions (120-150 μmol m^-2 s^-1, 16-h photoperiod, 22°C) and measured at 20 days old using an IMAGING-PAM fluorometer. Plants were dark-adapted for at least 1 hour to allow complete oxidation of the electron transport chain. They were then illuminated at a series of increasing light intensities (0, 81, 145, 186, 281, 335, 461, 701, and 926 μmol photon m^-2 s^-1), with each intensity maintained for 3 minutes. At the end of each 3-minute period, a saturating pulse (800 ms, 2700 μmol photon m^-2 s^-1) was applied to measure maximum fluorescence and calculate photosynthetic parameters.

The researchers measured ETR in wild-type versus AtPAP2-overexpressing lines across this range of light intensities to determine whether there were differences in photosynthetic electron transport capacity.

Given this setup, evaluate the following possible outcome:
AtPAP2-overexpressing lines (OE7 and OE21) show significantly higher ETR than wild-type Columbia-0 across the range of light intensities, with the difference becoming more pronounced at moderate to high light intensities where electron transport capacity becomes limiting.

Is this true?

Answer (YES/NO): NO